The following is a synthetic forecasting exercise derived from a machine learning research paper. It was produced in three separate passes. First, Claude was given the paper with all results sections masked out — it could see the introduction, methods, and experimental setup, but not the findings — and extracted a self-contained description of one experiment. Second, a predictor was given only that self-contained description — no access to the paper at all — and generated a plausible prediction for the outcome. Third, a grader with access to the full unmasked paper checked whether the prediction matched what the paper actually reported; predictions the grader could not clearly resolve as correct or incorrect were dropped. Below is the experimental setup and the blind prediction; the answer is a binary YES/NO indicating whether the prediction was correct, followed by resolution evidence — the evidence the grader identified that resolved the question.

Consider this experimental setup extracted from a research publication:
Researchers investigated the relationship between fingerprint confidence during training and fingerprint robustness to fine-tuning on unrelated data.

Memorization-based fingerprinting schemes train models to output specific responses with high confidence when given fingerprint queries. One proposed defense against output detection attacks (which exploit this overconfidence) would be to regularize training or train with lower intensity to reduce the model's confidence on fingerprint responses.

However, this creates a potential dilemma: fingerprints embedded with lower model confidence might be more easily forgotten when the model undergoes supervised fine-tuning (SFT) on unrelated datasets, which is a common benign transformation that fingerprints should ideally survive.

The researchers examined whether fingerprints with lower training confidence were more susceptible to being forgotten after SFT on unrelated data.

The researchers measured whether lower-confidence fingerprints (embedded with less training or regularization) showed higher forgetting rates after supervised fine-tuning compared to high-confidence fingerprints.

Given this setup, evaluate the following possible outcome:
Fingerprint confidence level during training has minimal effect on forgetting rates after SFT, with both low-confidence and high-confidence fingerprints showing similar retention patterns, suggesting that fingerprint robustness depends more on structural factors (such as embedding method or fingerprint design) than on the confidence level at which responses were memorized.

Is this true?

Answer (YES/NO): NO